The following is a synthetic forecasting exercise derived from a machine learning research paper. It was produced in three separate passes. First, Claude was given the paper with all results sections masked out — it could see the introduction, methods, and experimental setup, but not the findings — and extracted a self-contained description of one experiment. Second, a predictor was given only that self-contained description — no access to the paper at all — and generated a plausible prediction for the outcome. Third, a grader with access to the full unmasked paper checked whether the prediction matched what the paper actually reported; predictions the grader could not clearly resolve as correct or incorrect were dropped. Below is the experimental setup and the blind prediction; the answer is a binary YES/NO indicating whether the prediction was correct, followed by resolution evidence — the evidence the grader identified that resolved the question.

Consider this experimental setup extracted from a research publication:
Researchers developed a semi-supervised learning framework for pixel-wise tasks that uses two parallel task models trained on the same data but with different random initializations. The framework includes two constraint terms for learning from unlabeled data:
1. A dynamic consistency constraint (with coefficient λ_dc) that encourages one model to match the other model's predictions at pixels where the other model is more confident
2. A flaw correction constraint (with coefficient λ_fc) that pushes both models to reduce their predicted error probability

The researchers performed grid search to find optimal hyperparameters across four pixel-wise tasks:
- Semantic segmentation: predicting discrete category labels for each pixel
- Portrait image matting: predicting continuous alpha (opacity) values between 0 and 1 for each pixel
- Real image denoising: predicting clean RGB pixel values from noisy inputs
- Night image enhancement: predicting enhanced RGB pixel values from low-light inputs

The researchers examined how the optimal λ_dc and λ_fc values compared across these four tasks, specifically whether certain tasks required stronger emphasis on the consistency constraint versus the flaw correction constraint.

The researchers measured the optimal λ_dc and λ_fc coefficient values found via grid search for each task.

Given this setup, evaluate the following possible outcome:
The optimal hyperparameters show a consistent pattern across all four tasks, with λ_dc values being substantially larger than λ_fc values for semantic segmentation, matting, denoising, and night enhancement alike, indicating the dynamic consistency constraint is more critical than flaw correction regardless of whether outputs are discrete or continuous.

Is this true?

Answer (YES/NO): YES